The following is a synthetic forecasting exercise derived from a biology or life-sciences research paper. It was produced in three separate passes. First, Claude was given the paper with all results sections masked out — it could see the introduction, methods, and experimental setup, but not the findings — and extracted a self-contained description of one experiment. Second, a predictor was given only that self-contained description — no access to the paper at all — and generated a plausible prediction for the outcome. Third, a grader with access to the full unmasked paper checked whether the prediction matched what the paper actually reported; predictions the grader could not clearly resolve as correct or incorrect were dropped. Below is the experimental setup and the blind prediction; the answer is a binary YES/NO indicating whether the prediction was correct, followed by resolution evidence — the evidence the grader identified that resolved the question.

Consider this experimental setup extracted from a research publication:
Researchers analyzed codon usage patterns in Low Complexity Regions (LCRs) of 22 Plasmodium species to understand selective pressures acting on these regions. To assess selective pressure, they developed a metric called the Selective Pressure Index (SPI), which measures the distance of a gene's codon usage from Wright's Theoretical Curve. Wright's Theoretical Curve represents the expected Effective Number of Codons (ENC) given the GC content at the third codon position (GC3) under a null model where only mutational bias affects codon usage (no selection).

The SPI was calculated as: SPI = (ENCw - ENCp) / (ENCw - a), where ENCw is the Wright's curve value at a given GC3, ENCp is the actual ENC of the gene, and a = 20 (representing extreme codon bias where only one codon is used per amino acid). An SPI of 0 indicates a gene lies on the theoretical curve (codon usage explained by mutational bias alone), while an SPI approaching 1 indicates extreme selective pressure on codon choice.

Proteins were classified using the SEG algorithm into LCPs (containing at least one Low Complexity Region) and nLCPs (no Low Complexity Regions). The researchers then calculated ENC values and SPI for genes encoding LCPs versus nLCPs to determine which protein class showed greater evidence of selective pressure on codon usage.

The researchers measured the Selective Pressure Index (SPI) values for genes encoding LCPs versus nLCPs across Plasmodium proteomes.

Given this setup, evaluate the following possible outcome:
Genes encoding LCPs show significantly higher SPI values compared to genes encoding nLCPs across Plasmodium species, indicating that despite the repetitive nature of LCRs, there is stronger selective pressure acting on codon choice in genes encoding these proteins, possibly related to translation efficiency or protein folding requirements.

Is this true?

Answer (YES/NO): NO